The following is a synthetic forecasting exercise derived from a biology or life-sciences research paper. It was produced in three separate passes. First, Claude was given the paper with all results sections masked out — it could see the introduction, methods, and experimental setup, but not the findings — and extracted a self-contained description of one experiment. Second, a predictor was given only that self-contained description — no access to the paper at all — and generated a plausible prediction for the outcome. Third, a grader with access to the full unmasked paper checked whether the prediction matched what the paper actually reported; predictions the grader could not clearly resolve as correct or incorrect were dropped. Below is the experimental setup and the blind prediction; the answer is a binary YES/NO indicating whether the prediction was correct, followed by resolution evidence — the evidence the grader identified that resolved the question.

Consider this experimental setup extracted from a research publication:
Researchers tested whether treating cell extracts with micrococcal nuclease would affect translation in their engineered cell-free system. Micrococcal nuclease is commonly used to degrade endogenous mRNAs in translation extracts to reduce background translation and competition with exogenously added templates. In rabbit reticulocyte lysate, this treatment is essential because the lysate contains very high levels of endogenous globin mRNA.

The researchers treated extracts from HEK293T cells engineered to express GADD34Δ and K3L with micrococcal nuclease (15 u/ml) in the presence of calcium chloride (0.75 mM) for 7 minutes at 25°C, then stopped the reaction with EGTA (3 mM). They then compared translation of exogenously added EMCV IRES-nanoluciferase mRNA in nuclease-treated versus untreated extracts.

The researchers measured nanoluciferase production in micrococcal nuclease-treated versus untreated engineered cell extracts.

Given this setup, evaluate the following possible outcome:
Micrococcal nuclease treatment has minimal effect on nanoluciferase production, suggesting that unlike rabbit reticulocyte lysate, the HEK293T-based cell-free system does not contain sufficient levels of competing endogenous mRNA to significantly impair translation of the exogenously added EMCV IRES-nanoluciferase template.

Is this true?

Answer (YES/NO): NO